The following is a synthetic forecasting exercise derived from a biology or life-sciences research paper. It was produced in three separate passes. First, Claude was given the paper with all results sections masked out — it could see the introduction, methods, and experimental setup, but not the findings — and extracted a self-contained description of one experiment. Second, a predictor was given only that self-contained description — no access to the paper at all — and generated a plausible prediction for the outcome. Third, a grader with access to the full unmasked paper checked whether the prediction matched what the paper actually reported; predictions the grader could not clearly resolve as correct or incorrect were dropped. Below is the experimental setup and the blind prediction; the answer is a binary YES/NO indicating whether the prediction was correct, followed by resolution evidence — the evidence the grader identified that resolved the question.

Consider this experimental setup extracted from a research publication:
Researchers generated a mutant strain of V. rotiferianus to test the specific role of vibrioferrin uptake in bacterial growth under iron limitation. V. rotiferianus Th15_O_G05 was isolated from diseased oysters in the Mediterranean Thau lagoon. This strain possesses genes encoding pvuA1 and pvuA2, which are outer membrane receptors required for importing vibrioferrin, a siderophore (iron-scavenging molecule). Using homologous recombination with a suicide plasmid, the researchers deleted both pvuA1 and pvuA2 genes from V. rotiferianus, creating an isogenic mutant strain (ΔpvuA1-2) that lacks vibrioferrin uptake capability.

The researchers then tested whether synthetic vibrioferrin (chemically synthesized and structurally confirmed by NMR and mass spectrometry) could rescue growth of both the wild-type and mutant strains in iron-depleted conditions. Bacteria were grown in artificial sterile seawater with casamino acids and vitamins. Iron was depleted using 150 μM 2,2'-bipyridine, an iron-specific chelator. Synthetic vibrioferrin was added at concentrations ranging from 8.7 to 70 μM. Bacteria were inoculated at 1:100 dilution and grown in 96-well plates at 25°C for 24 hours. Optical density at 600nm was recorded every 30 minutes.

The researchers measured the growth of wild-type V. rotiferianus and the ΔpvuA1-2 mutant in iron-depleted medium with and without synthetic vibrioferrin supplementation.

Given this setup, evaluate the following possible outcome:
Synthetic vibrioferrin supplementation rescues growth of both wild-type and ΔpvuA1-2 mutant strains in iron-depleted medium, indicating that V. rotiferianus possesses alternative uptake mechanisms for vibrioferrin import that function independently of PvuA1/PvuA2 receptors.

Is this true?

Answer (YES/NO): NO